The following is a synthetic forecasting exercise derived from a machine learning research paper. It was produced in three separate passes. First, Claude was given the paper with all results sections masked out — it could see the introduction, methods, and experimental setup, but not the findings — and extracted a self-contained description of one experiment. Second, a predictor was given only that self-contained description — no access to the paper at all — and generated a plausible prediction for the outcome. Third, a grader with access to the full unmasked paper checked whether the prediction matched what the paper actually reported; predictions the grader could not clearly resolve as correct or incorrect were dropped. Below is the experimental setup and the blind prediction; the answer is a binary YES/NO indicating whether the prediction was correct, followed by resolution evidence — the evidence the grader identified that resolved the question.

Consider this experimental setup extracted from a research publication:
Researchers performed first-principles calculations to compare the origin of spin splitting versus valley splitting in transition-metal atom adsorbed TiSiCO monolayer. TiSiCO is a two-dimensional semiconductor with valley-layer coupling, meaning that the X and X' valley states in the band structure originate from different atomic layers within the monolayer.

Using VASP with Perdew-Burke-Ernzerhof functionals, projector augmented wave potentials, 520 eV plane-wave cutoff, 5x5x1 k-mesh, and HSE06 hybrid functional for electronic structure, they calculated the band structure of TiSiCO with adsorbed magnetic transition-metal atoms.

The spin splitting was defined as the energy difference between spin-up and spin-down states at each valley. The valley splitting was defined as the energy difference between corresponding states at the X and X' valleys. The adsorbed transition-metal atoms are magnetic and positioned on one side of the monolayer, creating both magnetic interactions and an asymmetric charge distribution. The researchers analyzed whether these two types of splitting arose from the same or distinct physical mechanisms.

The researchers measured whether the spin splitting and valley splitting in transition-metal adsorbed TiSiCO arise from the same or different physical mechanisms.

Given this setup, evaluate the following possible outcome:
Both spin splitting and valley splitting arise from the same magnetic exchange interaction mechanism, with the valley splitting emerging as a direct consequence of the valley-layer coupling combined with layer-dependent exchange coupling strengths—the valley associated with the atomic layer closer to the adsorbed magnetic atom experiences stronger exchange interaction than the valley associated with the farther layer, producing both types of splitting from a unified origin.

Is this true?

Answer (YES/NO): NO